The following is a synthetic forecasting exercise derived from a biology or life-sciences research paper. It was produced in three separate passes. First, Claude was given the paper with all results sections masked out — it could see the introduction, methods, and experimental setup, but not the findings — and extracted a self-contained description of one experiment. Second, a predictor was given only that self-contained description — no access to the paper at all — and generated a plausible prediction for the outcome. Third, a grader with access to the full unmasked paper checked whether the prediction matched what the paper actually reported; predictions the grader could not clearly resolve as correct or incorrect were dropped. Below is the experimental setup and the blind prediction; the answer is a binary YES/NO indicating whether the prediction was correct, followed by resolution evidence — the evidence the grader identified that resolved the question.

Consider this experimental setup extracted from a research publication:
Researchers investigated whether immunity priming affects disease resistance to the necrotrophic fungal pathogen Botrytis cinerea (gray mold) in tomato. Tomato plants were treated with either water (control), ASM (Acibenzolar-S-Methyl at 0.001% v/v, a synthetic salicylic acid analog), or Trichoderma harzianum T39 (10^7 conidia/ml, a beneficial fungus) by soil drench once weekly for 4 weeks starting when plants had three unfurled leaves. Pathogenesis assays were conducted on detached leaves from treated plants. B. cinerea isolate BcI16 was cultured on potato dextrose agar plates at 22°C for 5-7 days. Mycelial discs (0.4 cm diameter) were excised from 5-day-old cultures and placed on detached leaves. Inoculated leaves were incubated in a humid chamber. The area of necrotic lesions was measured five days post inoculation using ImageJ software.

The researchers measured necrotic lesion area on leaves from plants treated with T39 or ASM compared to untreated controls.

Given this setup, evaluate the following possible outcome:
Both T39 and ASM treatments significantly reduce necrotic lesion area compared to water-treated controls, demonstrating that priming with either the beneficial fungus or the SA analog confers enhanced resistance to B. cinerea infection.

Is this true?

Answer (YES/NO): YES